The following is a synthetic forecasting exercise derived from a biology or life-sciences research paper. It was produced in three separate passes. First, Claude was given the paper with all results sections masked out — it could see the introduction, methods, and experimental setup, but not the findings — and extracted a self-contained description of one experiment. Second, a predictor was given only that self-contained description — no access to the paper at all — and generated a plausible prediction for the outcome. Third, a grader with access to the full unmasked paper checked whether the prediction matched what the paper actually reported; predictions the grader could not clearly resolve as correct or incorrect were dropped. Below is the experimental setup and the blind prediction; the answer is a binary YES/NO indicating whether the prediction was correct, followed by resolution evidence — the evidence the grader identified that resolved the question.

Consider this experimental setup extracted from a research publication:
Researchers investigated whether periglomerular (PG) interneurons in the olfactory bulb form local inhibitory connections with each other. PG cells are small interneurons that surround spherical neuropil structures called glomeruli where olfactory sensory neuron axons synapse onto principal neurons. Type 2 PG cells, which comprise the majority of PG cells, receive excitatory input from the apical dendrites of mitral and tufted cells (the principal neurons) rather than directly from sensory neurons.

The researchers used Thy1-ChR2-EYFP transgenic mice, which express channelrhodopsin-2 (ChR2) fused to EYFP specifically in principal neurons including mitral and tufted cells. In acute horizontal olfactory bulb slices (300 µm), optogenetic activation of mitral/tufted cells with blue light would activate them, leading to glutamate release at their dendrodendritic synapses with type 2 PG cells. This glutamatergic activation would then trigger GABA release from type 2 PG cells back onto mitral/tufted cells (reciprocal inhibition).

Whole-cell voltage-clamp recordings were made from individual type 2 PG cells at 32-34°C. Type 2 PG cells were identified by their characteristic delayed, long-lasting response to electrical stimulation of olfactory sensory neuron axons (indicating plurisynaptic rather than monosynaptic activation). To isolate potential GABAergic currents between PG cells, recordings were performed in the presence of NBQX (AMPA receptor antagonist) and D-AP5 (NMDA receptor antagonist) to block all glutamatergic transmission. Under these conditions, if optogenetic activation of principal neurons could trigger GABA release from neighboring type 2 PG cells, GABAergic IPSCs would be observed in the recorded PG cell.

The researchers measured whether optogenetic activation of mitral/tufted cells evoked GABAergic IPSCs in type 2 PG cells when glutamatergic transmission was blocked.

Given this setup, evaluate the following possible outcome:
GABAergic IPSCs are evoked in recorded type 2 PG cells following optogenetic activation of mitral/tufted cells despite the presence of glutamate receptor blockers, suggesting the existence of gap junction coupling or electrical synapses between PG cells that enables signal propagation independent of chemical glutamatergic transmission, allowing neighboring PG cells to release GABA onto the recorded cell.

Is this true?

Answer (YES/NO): NO